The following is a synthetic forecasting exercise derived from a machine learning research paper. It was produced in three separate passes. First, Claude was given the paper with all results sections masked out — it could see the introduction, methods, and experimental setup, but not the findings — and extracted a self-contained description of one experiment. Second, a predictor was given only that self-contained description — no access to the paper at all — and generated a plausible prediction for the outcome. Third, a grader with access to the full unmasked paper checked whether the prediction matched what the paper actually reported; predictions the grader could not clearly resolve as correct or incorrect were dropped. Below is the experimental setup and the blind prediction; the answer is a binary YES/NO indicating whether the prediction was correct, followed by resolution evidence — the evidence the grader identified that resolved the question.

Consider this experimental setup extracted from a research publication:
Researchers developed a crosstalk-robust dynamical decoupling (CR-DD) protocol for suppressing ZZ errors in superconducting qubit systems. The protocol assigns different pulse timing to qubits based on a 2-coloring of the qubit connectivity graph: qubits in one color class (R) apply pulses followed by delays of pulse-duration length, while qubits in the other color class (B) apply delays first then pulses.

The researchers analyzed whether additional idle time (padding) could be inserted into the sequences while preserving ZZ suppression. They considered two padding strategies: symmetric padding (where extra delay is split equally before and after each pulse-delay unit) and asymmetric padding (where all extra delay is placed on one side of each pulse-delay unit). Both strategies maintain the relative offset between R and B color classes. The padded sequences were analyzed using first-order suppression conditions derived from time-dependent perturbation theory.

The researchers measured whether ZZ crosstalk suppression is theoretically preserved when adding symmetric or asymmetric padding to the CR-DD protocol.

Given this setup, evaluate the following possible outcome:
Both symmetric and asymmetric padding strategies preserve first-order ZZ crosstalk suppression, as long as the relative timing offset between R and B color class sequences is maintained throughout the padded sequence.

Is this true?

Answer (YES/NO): YES